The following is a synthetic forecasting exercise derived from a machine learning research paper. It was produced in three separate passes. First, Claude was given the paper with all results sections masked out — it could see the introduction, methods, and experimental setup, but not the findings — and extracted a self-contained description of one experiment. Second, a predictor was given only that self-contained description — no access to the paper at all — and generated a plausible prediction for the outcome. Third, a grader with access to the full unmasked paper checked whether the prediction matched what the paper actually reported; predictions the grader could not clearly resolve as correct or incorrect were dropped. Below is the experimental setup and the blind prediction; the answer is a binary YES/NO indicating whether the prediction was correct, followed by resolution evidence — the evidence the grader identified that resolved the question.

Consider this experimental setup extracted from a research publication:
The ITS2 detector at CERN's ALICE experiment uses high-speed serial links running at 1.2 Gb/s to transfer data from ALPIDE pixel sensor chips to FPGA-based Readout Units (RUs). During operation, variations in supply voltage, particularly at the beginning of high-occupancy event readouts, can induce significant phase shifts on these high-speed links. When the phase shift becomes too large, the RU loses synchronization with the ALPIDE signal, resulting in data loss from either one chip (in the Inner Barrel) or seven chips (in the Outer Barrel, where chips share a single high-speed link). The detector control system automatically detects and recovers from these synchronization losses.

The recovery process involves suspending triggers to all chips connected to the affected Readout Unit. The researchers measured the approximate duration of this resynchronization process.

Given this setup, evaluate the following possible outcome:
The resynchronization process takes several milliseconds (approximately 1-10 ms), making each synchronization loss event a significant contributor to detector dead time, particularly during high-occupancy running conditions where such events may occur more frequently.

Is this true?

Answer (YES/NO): NO